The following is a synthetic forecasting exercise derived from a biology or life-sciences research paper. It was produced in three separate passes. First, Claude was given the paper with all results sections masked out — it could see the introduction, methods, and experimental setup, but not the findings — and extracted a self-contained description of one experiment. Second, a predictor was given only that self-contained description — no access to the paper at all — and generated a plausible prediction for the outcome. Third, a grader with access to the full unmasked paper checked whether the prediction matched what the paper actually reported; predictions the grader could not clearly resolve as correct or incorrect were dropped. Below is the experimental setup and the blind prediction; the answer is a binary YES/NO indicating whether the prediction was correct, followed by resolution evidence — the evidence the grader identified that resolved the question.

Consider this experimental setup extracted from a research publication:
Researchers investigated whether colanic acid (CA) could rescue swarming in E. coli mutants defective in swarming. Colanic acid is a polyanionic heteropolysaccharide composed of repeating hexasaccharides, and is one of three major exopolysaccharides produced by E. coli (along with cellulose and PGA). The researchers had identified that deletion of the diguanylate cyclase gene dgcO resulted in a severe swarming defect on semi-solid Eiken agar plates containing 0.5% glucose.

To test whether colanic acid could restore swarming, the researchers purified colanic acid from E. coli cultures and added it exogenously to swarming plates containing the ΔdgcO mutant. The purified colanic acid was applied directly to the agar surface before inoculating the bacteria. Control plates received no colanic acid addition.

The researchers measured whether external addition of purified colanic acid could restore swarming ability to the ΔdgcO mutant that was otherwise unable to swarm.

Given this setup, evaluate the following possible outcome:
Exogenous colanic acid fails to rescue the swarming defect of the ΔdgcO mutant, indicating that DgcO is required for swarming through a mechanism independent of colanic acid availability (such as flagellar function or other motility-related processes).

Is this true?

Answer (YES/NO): NO